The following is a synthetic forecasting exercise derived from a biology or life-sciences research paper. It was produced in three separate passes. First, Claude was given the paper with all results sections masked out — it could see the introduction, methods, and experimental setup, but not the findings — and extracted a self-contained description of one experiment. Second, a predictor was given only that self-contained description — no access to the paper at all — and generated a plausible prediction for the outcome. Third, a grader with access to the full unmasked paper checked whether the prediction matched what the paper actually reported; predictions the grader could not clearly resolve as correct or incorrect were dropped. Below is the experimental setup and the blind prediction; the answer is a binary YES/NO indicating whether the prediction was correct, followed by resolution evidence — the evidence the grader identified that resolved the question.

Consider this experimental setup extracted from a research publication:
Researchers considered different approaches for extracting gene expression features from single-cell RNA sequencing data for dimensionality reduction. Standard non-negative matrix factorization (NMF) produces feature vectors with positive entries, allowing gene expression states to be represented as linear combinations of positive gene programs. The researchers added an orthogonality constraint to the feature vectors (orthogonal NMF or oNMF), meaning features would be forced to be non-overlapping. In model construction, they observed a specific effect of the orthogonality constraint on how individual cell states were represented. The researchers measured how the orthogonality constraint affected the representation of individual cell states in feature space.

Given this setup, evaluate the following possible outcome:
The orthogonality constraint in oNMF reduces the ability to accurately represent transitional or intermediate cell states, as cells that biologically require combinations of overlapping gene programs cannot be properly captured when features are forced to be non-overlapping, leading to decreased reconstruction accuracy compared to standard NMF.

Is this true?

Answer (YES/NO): NO